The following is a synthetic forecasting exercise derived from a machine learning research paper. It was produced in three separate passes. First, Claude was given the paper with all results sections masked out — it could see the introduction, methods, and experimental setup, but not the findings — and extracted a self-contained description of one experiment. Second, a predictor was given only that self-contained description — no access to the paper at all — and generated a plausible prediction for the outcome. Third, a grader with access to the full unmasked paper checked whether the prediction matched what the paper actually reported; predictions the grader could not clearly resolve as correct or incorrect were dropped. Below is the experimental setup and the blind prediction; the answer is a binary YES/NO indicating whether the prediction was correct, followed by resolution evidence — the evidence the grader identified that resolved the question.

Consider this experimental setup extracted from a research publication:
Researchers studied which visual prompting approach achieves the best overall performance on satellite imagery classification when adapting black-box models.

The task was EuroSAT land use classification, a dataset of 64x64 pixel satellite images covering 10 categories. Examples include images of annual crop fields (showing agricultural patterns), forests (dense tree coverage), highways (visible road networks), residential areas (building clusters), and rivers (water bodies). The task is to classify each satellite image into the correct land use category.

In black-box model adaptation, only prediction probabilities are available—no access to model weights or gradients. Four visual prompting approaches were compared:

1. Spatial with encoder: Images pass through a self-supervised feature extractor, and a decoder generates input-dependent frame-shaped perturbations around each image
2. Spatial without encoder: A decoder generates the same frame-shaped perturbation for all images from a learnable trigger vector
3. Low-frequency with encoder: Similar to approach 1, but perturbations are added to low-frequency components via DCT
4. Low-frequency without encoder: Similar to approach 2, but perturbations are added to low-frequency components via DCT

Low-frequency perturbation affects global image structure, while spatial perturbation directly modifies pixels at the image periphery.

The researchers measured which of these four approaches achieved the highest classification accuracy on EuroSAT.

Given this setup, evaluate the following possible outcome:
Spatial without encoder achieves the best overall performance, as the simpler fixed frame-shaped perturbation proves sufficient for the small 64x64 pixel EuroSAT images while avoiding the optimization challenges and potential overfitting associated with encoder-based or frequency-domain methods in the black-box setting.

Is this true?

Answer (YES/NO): NO